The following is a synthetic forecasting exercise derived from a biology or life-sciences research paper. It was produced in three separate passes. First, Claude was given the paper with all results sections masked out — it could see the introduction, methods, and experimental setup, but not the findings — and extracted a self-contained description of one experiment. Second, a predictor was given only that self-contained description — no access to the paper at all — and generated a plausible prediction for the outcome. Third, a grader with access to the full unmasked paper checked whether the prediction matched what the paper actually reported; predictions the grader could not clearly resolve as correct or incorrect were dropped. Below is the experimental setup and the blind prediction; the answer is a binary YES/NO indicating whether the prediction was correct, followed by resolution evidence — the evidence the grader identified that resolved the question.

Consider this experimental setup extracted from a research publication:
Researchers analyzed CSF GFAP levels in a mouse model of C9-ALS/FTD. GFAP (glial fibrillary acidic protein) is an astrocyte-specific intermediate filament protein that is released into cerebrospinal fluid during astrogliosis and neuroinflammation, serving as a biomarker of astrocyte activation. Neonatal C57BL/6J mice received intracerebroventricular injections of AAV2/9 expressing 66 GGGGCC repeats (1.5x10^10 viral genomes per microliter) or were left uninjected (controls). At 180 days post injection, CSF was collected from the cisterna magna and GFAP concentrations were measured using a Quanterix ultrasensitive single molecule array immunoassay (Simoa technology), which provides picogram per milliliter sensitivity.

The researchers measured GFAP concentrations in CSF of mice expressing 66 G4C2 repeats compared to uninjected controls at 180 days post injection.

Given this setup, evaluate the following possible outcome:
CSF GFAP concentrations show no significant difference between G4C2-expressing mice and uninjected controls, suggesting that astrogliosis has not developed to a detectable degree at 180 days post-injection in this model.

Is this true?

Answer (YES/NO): NO